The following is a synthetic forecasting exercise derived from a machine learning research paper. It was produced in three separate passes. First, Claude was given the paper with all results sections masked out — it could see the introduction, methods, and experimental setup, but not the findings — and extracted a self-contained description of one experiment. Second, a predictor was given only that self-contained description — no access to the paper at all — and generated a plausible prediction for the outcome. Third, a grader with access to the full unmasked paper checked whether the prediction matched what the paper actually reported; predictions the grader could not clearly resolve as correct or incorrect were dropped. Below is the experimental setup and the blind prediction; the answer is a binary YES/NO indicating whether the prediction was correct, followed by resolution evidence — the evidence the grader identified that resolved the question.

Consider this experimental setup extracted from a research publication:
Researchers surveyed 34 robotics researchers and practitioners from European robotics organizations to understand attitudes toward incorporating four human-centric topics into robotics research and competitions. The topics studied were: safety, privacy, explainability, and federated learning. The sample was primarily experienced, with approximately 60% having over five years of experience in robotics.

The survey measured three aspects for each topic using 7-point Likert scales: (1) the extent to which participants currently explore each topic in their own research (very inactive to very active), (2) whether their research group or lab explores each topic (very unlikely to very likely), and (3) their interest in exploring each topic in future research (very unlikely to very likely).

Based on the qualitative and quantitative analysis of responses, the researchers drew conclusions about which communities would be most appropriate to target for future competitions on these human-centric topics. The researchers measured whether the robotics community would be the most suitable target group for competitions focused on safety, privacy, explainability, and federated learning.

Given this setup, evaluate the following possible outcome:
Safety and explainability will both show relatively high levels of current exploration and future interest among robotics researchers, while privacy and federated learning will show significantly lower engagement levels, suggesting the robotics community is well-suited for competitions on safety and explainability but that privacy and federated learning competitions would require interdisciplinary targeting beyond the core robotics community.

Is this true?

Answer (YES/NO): NO